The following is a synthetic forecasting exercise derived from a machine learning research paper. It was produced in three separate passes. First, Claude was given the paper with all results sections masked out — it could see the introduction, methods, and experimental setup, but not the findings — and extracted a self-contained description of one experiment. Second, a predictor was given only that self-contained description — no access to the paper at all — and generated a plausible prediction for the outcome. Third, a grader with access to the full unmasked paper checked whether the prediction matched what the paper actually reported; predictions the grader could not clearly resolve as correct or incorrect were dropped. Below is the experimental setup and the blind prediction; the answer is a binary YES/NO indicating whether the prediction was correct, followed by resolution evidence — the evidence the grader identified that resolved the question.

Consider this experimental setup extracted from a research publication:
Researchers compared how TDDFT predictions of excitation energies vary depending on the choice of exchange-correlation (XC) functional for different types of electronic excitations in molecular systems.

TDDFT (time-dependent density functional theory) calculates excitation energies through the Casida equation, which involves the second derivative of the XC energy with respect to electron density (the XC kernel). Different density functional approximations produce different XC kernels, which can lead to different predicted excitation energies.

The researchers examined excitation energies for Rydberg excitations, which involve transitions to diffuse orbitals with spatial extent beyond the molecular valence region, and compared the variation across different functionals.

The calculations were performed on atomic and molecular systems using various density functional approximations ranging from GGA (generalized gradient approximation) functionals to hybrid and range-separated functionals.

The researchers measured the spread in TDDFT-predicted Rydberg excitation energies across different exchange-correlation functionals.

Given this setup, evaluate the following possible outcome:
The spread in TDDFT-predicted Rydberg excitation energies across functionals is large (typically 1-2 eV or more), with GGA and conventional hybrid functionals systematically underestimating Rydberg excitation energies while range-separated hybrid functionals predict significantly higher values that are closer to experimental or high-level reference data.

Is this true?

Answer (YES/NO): NO